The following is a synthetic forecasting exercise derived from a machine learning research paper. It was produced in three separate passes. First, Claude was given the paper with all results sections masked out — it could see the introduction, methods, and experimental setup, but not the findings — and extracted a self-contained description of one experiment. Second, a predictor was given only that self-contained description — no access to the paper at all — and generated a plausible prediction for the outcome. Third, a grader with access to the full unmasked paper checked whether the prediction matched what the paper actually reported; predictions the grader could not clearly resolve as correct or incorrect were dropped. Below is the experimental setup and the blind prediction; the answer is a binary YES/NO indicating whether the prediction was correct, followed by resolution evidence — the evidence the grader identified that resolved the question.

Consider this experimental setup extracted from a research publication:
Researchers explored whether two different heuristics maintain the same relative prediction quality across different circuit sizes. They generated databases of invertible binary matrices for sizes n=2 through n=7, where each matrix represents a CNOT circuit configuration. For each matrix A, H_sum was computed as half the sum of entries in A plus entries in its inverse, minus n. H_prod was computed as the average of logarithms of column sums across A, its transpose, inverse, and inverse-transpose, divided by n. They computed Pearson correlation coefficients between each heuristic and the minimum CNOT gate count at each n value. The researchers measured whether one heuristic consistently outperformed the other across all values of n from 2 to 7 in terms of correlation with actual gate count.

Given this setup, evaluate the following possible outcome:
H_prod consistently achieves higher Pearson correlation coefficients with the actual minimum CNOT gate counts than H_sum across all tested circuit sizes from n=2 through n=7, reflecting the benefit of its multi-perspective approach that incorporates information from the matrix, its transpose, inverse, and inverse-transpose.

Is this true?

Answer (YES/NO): NO